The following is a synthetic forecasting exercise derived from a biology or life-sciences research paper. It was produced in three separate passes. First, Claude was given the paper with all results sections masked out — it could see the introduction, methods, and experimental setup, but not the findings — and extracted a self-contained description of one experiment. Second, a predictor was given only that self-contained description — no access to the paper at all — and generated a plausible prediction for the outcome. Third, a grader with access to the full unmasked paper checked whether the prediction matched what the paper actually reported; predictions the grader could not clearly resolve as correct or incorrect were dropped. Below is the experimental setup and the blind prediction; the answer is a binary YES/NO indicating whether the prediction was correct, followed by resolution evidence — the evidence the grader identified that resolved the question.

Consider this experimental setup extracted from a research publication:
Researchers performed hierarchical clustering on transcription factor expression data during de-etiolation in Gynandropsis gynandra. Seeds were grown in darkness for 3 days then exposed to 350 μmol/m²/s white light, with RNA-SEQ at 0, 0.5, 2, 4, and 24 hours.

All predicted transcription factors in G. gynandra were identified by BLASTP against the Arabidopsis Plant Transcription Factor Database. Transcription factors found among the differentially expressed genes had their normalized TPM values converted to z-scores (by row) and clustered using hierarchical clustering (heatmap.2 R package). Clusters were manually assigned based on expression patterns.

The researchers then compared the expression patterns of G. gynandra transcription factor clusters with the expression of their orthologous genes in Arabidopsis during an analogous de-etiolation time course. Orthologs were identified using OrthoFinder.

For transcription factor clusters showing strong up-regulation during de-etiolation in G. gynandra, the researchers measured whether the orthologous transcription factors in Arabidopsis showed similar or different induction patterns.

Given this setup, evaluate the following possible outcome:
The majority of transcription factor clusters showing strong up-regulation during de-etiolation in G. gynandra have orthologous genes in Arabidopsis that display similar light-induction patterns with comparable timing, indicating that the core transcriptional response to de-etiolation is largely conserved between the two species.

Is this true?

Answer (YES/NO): YES